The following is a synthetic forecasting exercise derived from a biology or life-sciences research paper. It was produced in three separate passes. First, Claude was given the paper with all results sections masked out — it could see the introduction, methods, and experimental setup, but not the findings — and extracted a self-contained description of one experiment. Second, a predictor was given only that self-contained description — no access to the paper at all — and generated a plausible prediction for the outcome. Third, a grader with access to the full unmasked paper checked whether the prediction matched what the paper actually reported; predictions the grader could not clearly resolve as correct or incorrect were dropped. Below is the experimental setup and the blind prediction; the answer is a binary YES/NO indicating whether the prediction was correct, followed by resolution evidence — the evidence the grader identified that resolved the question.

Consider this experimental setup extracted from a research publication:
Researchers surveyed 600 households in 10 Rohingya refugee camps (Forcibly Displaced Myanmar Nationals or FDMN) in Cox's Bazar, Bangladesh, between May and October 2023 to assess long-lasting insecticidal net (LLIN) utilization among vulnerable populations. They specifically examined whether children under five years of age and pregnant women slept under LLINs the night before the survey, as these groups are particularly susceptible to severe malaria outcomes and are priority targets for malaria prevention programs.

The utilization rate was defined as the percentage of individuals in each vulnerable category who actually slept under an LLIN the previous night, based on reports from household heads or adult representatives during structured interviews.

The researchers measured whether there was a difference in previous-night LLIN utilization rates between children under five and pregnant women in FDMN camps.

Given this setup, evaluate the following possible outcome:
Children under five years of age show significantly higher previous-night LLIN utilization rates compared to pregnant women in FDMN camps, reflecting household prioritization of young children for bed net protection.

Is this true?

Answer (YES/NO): NO